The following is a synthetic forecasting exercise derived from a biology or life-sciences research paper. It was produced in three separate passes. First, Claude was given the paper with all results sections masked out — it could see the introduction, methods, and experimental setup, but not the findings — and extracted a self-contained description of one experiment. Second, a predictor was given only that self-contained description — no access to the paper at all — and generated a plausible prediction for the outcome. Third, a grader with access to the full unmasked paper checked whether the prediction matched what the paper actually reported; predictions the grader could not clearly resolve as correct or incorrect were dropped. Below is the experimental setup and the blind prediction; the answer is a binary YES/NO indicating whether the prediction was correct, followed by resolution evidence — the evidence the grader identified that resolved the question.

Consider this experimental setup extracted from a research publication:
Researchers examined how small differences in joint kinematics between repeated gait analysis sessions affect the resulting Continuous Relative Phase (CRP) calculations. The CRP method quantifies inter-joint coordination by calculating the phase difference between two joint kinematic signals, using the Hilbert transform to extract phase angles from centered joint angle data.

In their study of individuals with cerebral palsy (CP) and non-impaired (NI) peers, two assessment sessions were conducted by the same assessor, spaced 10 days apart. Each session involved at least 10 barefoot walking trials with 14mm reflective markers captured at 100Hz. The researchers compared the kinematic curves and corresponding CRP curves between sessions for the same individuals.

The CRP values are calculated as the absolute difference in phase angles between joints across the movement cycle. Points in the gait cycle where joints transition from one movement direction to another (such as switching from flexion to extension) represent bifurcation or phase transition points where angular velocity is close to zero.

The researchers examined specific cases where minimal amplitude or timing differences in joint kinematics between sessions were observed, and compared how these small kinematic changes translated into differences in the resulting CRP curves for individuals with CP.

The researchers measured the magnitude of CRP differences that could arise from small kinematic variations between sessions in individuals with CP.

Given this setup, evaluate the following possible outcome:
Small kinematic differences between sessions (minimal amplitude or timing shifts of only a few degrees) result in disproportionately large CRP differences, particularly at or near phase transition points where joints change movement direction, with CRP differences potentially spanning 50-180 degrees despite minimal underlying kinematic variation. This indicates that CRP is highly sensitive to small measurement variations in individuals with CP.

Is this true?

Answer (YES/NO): YES